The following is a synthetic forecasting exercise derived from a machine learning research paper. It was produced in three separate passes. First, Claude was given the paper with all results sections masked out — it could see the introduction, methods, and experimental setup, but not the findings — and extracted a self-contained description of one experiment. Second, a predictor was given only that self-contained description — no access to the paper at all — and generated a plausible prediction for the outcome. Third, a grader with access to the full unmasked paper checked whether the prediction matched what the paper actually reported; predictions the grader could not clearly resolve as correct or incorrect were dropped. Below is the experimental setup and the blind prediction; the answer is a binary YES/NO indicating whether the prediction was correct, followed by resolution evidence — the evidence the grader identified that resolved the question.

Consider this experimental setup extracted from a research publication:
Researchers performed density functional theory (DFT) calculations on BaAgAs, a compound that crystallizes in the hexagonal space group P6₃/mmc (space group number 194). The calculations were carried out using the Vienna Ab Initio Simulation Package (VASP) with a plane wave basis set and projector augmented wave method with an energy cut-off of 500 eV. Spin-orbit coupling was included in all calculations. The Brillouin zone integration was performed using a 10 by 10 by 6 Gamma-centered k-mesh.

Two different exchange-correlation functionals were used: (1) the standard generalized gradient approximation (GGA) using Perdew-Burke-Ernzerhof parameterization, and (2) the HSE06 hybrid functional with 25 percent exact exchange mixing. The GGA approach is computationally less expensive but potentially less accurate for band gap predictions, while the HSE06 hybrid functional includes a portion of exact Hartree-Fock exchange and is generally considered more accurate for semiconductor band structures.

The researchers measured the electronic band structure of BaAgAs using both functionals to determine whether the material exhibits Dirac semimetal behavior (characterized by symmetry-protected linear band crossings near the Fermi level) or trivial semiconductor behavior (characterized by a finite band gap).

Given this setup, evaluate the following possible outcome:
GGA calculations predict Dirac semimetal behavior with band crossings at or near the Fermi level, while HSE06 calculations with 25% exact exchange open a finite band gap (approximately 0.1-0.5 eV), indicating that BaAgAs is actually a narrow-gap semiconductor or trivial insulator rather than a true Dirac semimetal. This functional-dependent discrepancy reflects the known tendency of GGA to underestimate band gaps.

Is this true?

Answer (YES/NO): YES